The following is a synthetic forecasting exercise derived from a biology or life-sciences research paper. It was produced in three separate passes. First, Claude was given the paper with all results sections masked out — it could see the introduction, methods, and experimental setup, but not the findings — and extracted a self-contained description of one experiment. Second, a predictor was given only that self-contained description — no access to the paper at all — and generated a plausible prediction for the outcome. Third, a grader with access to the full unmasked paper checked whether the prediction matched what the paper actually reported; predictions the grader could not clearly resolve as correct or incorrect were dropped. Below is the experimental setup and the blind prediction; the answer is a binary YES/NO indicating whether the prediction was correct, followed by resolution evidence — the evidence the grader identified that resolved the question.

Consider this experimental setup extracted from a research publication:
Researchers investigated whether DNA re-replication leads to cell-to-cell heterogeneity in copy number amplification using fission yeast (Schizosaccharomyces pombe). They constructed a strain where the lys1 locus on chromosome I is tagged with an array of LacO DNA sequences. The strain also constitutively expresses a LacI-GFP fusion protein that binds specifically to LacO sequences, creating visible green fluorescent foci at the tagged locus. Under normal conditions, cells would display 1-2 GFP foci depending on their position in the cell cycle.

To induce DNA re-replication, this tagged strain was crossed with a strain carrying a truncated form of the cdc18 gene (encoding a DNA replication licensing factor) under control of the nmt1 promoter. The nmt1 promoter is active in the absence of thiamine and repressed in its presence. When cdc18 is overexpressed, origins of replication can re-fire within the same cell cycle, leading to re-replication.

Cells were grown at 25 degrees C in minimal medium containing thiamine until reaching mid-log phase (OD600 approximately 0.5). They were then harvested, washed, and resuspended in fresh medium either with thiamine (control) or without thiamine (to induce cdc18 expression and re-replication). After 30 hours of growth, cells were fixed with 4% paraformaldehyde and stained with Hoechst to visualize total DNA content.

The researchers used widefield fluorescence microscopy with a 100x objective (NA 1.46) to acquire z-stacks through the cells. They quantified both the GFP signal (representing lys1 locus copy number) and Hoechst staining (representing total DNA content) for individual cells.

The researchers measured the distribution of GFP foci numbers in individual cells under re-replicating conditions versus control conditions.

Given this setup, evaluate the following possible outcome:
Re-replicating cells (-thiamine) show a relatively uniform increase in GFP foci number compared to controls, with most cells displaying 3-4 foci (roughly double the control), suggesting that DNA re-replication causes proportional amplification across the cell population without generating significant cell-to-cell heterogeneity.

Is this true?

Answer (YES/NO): NO